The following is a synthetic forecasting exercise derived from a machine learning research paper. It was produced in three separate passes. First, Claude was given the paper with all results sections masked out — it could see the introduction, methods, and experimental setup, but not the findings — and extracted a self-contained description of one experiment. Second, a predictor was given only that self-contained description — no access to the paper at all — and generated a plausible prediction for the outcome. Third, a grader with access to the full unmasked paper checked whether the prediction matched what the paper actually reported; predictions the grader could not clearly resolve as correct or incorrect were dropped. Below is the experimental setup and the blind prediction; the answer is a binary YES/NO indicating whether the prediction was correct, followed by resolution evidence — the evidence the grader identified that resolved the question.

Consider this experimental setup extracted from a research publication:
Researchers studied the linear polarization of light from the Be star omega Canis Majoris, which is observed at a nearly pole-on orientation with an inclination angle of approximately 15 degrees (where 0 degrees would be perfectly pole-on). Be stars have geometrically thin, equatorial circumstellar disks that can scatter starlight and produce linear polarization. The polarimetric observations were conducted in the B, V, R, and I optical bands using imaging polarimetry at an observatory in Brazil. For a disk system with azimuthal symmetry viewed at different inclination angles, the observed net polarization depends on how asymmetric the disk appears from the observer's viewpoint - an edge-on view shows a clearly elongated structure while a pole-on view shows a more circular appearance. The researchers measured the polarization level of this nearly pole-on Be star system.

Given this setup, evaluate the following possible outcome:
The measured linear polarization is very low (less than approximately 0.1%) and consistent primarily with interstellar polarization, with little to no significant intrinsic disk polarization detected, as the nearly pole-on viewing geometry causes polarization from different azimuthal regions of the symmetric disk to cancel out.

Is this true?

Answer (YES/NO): NO